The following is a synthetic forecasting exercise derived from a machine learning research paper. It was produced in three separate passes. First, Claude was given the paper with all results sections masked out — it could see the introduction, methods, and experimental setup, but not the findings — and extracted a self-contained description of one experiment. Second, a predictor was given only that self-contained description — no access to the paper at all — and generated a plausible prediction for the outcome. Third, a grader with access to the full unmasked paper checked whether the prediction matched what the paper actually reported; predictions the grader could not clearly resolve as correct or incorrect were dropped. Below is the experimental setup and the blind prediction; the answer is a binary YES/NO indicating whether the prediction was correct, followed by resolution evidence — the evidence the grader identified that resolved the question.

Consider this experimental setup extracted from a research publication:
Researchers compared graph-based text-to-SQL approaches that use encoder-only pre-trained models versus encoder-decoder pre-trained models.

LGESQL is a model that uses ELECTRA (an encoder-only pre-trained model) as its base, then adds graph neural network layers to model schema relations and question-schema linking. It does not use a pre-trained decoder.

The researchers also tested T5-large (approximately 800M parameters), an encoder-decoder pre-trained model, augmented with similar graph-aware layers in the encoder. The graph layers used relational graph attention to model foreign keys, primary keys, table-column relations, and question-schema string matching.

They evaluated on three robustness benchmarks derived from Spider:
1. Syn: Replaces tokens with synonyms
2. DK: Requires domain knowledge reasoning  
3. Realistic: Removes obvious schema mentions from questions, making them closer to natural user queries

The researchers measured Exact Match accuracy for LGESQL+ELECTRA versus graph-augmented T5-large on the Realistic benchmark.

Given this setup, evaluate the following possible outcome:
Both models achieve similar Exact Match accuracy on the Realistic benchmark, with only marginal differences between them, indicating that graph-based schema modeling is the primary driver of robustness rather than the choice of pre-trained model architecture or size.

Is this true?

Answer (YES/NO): NO